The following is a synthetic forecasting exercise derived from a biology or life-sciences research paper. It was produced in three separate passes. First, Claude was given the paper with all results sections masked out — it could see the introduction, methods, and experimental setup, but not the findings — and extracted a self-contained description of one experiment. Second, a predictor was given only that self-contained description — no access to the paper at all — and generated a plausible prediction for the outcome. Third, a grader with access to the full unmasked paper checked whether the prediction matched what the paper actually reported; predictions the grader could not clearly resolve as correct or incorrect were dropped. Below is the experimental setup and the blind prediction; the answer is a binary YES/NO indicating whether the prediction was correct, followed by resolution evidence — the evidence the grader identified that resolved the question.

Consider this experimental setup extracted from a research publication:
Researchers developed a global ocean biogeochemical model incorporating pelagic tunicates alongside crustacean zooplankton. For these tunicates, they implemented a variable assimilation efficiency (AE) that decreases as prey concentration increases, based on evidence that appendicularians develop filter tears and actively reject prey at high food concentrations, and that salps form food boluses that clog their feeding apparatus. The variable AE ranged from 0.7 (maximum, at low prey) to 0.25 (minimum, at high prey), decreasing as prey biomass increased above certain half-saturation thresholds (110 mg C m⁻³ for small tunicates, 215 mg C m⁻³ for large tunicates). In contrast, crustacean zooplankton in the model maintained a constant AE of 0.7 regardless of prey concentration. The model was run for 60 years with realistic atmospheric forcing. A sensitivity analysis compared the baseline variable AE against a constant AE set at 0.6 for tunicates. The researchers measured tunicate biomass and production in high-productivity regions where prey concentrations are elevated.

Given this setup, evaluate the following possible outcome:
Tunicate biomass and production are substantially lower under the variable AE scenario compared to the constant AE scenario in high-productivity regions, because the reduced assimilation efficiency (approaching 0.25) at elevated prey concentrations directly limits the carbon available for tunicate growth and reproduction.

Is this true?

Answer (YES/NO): NO